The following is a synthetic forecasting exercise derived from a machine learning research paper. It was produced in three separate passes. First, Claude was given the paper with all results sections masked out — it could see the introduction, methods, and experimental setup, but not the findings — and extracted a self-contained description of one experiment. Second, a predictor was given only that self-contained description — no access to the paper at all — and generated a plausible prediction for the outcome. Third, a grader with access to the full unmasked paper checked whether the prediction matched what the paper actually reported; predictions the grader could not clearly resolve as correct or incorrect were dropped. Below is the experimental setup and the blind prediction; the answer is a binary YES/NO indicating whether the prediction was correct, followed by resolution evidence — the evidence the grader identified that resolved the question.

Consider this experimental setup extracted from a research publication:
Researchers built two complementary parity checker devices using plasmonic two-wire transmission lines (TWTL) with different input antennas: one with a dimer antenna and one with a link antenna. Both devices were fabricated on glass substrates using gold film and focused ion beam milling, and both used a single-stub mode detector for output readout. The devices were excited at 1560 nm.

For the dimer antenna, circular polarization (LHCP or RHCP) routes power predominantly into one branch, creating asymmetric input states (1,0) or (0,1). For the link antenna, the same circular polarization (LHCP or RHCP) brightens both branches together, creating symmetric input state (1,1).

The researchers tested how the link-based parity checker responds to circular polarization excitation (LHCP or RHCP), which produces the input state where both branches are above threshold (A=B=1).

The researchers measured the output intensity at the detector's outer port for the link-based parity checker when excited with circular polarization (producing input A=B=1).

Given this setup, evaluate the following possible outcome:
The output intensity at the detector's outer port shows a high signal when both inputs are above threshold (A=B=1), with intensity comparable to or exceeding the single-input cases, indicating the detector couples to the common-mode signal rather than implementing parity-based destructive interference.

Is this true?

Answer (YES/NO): NO